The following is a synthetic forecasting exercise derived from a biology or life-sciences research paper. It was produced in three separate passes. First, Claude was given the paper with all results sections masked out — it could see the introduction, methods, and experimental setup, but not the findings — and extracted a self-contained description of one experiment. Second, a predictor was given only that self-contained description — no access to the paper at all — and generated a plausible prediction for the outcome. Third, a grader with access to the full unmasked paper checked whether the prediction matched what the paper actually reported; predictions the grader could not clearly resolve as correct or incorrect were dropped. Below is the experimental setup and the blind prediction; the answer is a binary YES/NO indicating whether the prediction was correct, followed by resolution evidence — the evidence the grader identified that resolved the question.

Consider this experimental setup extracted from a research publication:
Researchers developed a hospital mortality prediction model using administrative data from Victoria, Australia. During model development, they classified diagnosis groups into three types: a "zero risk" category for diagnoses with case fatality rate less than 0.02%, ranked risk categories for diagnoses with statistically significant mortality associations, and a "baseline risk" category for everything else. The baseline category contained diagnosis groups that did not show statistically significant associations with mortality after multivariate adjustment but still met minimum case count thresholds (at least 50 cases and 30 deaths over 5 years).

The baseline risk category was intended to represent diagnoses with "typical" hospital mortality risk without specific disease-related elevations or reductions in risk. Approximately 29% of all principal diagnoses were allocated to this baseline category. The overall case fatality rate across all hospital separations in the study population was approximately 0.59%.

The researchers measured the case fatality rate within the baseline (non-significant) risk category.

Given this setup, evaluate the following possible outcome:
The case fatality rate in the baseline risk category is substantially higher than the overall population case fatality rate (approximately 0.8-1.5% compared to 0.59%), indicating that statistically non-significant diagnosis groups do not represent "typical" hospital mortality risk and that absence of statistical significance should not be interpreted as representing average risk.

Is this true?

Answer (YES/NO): NO